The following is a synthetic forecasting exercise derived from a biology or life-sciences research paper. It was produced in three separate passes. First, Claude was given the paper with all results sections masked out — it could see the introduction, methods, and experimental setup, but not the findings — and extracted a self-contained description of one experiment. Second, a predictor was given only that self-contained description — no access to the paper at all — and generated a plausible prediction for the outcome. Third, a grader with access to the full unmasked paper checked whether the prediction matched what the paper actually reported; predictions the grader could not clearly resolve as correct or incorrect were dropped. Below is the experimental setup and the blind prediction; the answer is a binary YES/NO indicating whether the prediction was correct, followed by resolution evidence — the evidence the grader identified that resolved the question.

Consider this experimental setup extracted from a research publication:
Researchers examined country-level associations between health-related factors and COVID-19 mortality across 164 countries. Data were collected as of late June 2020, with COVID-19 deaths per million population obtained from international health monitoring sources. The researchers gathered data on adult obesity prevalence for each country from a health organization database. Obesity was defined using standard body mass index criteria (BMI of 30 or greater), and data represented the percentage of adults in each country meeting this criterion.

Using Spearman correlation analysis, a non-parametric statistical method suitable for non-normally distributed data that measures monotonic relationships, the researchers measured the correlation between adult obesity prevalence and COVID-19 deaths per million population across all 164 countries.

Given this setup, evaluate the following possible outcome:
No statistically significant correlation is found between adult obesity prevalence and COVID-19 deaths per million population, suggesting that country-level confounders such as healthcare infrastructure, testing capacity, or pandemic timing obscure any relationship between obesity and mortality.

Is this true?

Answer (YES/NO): NO